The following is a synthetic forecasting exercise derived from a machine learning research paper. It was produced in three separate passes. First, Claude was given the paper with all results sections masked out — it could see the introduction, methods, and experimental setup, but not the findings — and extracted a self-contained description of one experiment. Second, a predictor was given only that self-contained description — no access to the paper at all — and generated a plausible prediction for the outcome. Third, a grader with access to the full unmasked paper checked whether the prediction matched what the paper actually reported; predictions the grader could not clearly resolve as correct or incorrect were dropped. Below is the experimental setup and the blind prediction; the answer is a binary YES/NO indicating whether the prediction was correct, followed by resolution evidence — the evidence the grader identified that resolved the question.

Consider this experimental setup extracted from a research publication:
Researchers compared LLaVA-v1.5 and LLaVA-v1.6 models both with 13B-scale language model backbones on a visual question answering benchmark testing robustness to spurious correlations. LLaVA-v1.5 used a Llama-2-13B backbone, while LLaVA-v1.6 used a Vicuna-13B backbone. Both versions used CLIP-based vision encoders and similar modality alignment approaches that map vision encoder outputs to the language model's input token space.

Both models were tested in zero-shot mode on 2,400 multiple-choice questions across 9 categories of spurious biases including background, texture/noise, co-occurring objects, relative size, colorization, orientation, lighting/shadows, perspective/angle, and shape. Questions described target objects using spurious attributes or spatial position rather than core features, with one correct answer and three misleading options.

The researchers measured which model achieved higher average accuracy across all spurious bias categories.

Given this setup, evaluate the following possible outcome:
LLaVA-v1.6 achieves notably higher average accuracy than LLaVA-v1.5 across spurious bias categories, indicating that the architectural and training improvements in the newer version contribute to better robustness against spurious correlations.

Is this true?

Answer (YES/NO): NO